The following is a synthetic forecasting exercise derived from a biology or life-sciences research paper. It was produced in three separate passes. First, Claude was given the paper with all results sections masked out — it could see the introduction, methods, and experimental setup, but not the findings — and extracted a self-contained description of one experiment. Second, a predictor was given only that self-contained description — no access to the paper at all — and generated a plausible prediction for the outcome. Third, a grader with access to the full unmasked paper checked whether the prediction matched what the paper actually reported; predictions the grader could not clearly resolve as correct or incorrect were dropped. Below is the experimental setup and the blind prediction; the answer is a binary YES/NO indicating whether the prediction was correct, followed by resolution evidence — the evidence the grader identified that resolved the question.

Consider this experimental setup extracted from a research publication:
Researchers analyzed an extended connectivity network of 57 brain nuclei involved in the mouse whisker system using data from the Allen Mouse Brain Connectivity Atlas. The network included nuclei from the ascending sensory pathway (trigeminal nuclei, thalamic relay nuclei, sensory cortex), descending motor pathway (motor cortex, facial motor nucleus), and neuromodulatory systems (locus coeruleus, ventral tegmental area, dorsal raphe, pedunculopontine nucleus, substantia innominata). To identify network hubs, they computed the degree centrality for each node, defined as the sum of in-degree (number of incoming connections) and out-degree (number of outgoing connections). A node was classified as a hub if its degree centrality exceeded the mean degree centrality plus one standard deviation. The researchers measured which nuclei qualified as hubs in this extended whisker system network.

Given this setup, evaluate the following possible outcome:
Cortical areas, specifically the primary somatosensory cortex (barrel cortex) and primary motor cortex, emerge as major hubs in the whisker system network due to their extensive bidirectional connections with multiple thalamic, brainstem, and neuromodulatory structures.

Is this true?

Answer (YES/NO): NO